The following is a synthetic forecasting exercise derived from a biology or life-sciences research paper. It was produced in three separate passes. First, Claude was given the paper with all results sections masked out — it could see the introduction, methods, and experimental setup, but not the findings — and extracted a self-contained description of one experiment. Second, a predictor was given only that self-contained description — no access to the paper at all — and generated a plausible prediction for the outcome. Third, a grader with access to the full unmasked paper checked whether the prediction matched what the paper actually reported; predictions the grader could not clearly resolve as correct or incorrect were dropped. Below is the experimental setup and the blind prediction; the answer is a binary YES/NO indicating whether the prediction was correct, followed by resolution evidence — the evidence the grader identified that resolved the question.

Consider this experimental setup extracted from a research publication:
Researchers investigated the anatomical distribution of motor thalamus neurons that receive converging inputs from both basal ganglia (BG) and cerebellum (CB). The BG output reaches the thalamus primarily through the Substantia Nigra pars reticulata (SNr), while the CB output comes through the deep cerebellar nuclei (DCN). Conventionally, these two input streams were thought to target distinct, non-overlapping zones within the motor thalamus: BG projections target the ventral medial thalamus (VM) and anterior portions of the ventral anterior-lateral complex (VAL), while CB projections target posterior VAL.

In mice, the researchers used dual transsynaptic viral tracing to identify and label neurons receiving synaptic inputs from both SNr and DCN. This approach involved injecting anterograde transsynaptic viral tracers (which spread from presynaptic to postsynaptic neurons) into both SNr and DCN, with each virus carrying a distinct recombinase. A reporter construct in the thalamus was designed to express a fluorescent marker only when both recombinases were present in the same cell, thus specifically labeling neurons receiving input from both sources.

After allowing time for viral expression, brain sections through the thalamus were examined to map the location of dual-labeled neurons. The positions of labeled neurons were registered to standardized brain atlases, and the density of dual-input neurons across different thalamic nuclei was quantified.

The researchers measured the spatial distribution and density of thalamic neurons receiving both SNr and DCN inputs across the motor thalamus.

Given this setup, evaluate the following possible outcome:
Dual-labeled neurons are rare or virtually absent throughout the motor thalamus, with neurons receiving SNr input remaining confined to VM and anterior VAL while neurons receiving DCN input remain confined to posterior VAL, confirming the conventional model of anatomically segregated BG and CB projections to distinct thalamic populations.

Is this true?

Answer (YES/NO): NO